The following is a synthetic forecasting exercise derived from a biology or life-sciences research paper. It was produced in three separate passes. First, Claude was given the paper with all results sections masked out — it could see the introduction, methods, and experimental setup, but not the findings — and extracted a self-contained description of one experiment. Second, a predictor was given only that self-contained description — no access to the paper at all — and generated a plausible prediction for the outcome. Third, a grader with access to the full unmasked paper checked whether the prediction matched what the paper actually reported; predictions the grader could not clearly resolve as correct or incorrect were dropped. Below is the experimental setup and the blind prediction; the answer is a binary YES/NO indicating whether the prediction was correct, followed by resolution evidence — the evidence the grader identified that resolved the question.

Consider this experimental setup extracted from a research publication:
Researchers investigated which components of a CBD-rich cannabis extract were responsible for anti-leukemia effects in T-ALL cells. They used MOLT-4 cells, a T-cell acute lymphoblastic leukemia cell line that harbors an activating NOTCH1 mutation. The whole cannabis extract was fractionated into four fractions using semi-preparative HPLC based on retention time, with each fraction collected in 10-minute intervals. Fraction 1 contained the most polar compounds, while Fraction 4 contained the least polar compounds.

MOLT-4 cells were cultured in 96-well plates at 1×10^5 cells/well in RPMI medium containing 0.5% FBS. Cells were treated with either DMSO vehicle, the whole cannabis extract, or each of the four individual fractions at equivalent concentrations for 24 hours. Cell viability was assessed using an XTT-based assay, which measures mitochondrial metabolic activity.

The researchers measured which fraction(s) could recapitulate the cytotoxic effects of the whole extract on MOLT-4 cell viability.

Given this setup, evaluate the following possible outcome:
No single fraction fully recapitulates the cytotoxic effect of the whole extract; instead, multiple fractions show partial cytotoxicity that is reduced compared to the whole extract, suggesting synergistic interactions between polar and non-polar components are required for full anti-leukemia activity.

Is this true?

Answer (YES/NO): NO